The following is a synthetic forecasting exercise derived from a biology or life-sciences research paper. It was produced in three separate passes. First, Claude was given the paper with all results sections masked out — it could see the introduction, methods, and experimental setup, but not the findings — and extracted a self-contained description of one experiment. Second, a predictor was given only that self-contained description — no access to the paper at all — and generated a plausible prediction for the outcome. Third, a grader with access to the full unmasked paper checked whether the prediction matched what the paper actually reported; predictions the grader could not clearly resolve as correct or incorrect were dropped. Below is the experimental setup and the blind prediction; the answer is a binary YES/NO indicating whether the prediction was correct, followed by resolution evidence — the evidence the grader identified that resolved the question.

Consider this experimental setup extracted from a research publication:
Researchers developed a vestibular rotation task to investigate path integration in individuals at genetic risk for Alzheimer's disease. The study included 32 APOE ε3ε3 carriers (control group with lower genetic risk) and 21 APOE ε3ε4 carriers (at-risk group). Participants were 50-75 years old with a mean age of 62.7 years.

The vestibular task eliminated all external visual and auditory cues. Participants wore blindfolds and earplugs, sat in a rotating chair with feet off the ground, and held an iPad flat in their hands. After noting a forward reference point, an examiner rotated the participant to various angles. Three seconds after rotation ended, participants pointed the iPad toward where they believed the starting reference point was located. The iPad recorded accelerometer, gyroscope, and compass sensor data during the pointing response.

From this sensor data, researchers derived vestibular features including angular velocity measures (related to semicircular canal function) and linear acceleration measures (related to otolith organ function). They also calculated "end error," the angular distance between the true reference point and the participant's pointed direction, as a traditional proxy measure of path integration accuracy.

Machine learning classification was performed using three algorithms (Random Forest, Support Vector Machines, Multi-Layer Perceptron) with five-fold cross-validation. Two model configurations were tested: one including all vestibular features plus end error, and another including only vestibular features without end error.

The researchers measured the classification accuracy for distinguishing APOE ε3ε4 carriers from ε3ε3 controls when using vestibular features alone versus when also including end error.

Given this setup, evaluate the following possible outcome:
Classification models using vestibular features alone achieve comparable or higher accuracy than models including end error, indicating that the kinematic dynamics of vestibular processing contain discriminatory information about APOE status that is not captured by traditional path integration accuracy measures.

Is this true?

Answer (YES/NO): NO